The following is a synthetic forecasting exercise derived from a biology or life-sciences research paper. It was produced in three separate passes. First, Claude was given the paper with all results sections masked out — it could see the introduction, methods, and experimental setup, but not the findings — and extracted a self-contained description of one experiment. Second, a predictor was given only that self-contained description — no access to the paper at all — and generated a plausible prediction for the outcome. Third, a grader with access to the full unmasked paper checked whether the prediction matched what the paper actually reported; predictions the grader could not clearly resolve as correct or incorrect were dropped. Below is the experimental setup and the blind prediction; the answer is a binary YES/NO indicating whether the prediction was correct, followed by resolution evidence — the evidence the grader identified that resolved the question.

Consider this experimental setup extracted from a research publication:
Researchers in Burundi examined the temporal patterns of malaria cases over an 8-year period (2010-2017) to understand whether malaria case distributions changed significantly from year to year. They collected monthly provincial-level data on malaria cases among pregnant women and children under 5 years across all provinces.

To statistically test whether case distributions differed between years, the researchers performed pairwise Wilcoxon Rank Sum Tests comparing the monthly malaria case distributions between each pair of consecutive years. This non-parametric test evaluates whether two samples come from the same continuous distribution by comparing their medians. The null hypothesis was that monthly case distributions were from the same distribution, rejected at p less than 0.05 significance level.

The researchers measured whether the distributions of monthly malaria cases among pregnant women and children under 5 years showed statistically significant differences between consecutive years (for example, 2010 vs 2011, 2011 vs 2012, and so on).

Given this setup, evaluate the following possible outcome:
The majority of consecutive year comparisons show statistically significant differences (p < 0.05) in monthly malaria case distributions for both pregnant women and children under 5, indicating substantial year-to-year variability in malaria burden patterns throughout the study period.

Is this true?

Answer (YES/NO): NO